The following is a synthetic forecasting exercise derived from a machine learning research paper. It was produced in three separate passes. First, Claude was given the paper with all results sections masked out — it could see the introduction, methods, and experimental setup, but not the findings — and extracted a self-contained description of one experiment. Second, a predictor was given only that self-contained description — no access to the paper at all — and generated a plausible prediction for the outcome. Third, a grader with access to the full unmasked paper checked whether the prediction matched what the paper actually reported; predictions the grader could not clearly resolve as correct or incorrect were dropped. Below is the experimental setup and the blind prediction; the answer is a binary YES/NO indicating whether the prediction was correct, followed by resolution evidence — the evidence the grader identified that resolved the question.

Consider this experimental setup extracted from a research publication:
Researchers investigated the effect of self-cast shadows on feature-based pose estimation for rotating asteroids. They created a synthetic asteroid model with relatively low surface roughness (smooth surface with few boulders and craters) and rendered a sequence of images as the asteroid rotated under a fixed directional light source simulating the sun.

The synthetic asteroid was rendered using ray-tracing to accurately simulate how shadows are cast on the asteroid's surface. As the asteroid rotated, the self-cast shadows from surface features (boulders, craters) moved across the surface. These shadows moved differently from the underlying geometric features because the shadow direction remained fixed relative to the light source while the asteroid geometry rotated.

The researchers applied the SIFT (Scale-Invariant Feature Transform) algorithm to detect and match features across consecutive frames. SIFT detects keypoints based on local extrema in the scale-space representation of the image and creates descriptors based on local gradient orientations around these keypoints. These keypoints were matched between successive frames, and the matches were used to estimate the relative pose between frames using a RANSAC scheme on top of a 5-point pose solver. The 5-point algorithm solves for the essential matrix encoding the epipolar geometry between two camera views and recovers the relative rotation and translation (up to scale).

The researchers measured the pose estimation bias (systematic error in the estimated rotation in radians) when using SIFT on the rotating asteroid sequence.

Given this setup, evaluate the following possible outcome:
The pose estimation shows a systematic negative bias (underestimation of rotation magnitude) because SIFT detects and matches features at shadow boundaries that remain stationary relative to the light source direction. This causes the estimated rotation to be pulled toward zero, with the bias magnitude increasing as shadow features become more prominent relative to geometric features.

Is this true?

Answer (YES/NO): NO